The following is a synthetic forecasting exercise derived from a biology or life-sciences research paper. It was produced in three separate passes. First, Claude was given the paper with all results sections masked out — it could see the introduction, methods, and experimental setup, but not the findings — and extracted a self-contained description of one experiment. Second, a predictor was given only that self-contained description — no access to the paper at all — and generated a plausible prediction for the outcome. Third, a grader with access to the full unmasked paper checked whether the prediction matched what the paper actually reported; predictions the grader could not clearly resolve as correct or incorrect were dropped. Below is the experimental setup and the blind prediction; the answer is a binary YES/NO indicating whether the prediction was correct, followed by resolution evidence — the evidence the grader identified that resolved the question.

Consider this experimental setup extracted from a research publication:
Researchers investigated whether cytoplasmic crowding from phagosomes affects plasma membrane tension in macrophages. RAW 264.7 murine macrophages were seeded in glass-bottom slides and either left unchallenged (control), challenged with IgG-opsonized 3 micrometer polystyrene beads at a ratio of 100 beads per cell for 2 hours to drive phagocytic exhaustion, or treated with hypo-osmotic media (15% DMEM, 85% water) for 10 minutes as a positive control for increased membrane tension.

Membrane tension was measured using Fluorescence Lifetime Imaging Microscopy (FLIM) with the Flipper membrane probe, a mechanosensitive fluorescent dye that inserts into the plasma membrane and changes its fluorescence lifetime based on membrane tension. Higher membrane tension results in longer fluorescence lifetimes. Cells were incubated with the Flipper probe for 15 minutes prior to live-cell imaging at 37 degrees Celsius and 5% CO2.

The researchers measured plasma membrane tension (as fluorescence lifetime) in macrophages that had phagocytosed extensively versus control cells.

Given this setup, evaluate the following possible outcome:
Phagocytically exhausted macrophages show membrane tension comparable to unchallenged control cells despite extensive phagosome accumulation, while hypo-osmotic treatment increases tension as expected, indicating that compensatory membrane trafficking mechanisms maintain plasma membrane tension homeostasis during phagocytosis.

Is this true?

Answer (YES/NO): NO